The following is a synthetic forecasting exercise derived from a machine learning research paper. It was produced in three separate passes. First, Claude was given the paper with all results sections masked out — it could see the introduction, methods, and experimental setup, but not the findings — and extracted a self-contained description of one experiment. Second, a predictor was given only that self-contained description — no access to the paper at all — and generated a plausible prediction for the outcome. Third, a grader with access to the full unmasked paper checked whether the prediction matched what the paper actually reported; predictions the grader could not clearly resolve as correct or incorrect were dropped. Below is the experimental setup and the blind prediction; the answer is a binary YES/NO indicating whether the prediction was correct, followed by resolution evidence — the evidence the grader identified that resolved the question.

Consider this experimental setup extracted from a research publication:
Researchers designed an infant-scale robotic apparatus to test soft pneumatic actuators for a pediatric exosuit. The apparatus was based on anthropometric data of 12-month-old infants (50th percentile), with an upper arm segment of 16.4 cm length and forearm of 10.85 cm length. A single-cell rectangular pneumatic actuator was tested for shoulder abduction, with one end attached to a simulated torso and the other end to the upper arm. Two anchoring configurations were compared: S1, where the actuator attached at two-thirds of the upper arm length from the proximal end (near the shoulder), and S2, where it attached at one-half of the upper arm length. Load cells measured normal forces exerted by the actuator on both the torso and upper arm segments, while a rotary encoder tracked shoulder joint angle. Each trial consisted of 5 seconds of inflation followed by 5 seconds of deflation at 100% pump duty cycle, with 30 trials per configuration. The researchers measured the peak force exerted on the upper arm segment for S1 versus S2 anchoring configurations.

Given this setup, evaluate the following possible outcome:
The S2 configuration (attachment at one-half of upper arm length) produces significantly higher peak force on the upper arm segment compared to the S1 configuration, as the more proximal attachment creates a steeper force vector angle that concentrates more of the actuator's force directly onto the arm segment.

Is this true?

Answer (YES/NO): YES